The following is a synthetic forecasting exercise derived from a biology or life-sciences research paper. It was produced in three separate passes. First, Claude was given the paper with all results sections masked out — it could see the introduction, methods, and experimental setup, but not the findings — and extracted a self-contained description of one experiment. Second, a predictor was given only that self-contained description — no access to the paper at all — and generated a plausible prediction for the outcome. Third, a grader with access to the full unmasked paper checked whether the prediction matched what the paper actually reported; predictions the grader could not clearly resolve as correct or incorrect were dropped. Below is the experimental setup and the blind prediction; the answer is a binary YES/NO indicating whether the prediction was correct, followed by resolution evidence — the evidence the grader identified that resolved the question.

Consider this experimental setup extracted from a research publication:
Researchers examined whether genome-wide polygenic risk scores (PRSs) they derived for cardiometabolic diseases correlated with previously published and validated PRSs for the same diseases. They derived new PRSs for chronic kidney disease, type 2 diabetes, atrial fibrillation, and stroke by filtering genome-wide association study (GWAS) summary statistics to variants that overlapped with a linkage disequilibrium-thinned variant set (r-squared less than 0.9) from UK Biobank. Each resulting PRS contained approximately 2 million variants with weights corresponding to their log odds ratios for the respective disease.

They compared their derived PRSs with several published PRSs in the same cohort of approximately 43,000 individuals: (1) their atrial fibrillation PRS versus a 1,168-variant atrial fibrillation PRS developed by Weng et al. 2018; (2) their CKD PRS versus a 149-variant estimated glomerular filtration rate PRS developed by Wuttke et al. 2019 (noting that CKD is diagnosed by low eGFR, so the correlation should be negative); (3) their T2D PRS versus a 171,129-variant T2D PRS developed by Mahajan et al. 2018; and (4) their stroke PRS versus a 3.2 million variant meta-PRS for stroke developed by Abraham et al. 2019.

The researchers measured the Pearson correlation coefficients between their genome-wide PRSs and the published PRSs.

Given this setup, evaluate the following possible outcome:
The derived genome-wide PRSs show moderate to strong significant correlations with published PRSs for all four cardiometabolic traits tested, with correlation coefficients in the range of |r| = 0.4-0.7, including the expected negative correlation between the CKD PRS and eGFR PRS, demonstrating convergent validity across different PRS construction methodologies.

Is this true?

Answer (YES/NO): NO